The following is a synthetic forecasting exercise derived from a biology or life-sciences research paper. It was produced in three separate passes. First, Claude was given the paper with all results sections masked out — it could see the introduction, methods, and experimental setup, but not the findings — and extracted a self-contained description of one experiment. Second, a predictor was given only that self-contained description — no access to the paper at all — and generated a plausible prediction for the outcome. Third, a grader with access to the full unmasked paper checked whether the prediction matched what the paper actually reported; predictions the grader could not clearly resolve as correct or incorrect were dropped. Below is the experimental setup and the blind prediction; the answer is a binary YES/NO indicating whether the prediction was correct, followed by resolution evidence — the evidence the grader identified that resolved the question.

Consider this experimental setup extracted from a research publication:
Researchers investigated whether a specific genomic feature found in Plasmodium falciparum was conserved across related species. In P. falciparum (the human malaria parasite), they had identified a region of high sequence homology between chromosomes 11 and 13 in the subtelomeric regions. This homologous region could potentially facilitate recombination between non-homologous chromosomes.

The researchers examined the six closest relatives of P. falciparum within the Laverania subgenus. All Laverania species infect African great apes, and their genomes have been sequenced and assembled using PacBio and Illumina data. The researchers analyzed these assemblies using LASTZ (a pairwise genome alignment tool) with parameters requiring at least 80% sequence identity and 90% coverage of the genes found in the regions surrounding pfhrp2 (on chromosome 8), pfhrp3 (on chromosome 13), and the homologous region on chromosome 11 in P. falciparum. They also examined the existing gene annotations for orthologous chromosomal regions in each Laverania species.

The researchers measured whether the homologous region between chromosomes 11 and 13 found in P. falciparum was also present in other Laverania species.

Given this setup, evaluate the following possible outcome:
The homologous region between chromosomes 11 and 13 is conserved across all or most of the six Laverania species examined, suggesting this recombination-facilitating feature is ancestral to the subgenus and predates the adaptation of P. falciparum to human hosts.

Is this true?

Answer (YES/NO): YES